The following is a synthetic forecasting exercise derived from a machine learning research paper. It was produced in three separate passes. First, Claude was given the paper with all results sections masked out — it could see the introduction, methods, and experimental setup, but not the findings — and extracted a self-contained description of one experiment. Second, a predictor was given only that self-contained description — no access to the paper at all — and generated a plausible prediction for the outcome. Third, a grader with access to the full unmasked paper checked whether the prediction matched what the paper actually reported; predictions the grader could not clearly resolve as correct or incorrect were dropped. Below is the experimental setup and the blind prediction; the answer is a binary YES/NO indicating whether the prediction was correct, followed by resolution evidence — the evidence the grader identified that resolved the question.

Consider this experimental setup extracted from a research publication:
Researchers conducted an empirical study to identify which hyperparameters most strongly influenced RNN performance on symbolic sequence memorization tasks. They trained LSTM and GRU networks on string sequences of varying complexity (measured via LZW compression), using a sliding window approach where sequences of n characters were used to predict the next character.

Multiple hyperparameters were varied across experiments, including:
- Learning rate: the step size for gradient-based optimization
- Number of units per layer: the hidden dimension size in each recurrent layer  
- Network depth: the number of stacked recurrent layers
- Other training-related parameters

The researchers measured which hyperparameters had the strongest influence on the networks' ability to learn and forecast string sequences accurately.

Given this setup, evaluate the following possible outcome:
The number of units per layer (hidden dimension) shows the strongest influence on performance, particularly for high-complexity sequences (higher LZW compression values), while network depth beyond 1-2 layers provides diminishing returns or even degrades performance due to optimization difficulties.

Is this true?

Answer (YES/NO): NO